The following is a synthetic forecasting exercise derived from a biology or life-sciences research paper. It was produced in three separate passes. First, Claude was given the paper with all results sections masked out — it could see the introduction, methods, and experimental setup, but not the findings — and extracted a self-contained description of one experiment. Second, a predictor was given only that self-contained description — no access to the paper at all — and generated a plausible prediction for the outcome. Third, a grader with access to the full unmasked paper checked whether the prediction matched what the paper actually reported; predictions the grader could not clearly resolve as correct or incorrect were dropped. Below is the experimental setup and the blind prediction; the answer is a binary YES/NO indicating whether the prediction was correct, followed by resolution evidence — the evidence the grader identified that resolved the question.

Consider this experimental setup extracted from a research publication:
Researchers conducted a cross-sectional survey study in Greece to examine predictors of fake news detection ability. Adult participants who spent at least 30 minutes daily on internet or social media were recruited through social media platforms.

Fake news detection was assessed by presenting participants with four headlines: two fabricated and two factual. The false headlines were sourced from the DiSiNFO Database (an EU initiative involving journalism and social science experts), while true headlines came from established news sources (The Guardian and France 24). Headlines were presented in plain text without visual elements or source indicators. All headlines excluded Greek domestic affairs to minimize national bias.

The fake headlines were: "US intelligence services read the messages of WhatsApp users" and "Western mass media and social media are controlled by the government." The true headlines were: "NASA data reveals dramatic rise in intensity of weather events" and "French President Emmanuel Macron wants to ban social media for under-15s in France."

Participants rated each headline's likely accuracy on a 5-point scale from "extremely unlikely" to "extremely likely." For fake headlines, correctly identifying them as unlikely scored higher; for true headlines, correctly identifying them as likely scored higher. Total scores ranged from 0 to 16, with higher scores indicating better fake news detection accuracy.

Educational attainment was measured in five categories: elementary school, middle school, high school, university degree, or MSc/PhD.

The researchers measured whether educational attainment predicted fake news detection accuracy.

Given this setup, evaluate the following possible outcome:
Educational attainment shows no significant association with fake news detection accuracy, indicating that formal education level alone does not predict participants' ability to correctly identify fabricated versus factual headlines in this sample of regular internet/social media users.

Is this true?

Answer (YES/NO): YES